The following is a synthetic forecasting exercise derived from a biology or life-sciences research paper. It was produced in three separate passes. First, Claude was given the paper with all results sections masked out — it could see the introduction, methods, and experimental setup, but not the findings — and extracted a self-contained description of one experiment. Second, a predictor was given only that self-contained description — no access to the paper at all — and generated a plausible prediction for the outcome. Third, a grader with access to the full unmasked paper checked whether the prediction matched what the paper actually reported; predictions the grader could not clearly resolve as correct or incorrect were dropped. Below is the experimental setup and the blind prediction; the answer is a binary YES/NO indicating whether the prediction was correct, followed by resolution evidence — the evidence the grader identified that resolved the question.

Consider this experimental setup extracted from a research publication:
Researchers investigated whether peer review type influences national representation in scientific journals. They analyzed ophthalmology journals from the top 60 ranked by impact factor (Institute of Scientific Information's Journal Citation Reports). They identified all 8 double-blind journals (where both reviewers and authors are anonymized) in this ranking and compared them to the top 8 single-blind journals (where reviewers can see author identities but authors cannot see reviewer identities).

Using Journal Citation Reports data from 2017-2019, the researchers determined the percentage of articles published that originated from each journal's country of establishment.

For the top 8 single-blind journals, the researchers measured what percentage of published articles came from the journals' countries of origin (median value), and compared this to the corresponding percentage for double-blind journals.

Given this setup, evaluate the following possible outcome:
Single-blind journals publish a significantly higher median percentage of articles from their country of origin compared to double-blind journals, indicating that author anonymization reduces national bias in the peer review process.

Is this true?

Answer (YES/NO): NO